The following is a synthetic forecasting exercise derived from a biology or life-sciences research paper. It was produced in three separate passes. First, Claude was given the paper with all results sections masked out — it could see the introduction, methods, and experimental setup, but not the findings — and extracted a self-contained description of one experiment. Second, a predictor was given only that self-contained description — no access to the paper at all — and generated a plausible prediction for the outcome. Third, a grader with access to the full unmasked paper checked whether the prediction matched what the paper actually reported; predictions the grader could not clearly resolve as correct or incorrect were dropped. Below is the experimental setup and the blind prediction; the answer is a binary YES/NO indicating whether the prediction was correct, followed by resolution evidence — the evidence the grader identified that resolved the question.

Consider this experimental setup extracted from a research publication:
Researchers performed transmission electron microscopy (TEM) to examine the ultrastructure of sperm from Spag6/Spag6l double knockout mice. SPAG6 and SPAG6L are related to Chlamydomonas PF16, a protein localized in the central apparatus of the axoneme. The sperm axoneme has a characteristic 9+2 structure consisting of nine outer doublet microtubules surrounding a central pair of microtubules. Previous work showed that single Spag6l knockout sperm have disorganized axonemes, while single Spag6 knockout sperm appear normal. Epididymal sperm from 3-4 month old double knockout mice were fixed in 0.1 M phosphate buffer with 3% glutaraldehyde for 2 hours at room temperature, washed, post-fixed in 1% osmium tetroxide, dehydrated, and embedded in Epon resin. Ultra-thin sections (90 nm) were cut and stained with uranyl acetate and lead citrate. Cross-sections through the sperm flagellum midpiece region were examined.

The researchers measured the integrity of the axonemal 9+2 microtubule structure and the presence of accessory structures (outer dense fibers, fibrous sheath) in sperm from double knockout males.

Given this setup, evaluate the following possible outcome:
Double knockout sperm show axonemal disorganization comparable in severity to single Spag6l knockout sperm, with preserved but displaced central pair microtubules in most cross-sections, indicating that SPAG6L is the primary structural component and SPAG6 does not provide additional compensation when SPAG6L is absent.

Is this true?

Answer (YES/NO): NO